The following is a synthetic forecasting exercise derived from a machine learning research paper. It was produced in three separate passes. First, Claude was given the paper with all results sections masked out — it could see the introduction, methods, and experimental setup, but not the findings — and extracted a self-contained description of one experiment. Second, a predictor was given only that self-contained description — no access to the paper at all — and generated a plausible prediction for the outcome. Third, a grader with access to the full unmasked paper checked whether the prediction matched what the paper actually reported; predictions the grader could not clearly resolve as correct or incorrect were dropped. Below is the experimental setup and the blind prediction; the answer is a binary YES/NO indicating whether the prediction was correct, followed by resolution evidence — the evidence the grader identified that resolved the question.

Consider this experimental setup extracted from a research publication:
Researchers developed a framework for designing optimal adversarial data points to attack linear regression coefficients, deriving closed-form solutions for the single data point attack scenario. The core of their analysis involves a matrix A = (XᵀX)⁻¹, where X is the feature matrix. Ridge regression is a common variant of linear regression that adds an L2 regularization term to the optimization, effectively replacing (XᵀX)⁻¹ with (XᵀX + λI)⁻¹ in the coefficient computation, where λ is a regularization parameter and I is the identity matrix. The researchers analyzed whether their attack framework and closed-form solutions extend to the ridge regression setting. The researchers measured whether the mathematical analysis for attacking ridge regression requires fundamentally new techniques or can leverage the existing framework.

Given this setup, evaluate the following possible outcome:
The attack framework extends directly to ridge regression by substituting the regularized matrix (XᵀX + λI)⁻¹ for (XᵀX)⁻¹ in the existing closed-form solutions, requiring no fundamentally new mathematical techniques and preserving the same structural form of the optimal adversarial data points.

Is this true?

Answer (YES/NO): YES